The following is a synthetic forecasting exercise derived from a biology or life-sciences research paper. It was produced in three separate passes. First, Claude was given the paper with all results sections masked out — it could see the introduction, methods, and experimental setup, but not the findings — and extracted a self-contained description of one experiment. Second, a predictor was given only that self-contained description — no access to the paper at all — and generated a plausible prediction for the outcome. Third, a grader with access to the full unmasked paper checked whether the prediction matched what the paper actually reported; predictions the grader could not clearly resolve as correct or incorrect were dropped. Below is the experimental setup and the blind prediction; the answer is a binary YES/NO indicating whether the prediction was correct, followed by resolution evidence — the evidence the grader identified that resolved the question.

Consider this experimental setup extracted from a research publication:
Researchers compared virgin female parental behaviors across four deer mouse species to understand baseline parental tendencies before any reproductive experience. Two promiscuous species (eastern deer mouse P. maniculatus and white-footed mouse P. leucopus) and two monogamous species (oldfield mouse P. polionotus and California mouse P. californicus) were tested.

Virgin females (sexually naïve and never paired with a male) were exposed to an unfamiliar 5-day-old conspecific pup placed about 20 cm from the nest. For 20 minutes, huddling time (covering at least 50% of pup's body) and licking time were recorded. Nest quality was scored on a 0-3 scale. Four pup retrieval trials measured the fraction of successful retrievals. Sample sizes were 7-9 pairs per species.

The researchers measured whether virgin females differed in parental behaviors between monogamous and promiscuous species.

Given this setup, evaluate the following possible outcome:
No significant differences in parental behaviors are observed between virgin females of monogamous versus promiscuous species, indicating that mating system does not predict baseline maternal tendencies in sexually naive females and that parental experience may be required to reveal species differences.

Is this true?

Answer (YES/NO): NO